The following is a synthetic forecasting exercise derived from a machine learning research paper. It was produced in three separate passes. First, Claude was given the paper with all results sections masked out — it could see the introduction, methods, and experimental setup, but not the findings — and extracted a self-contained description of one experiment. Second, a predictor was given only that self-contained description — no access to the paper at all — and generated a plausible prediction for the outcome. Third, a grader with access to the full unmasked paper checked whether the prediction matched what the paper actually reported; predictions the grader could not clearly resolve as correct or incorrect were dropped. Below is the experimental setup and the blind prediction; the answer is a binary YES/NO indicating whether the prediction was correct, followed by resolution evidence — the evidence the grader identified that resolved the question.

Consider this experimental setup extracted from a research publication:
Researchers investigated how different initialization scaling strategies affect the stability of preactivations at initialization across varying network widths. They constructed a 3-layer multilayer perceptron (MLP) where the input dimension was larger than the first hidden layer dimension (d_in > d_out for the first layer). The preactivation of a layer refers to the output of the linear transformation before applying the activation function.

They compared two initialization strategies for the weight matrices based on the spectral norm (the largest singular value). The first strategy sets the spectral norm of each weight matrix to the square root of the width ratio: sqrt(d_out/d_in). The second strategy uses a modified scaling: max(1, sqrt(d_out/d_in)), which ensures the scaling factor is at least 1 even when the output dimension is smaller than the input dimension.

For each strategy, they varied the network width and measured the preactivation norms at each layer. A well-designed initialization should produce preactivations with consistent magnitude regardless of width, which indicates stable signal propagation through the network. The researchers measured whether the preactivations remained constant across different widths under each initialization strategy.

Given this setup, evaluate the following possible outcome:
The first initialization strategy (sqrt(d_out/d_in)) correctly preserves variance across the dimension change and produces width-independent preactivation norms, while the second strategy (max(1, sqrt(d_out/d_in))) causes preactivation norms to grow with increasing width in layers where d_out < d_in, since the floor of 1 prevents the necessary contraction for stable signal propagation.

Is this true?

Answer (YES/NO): NO